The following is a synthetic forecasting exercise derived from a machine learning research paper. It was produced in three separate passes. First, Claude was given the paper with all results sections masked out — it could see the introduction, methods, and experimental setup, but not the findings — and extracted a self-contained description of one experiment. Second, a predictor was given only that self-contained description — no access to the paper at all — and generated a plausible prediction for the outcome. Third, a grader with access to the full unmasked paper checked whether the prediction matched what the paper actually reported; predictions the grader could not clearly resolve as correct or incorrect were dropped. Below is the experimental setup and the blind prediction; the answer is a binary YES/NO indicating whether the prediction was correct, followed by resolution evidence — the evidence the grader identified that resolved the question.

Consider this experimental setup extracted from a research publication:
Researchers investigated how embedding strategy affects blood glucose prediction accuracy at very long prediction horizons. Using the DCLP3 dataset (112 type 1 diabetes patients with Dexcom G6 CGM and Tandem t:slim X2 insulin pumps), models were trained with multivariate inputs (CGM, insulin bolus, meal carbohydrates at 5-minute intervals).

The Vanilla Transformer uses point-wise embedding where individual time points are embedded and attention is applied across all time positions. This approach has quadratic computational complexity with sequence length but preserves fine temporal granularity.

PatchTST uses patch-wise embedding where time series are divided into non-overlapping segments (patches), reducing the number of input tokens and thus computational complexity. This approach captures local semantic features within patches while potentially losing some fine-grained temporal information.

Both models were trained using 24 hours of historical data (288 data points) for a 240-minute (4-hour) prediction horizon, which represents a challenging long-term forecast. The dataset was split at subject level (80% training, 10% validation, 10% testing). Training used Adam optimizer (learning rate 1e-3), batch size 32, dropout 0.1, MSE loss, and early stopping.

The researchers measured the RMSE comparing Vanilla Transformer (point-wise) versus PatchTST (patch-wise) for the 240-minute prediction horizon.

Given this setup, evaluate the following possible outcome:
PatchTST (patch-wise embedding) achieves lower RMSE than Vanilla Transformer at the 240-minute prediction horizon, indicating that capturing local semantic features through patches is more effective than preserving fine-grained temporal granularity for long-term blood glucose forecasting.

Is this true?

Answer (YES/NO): YES